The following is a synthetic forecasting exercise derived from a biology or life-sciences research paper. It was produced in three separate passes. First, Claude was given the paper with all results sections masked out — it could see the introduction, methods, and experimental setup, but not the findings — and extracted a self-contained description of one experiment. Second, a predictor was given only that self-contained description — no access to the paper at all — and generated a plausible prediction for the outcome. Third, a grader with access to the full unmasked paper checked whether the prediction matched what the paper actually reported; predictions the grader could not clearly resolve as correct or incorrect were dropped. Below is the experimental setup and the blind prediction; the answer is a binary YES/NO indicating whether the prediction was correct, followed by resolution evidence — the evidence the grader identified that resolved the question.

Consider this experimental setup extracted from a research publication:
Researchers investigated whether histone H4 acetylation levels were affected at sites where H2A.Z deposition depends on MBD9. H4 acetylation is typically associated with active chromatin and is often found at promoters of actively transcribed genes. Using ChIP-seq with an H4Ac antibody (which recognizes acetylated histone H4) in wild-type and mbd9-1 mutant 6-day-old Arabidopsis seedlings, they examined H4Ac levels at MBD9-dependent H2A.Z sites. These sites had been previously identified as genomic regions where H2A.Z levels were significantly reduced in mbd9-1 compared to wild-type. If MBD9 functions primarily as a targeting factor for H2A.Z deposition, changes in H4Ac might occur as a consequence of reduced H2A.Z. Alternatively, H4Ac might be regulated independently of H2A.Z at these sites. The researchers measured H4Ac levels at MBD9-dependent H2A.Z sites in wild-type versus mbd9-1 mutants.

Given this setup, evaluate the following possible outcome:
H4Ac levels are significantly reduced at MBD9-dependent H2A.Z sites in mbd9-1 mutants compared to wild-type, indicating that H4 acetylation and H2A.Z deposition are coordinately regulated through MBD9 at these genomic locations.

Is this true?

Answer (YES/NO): NO